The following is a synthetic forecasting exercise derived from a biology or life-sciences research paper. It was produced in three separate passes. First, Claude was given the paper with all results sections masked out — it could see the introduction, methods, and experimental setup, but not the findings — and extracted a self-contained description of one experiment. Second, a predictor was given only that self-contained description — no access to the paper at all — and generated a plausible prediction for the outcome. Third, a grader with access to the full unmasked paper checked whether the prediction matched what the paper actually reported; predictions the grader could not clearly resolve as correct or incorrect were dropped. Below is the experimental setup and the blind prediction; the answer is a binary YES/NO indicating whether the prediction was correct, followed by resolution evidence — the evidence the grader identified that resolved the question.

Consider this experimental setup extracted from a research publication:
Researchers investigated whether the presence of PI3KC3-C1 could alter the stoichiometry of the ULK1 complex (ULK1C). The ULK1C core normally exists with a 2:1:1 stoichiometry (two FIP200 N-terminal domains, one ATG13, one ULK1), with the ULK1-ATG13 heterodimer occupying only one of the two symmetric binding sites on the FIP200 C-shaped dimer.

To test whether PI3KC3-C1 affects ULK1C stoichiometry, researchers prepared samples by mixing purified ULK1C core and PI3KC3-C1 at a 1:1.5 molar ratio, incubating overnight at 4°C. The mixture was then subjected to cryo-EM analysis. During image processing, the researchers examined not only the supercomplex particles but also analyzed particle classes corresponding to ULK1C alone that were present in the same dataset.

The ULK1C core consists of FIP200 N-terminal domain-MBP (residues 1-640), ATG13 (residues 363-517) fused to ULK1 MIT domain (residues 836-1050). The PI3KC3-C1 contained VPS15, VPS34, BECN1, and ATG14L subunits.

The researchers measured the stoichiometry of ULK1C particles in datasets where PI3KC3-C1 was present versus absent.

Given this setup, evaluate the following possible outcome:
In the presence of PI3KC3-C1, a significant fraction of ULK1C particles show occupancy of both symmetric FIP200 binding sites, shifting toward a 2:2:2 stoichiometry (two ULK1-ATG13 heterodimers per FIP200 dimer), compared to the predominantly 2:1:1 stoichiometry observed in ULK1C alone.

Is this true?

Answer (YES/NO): YES